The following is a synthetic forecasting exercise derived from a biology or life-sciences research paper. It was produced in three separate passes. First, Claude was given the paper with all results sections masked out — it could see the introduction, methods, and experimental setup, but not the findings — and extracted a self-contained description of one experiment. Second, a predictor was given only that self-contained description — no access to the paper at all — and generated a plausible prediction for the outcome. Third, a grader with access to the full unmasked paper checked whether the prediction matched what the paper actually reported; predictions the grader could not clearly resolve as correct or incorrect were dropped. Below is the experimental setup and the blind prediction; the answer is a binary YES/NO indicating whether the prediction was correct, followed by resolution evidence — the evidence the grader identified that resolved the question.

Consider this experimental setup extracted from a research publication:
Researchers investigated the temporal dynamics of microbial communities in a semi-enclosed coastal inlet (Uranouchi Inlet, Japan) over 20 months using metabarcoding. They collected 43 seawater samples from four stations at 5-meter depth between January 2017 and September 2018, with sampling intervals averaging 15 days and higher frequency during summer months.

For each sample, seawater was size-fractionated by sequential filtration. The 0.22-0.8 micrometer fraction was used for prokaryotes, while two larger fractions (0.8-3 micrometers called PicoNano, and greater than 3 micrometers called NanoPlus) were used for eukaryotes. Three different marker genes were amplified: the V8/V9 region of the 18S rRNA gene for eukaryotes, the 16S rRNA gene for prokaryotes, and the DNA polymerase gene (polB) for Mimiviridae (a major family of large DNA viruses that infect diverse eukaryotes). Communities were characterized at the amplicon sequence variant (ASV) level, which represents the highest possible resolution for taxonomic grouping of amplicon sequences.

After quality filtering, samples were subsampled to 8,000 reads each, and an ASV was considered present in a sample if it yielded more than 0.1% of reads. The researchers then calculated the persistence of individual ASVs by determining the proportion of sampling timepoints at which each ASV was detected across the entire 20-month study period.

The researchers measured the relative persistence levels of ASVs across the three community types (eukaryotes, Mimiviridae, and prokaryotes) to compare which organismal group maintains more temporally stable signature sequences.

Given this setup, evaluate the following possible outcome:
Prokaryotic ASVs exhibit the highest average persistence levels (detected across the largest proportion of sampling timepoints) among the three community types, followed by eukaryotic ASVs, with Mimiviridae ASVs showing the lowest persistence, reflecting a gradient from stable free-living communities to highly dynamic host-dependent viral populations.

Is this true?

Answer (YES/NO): YES